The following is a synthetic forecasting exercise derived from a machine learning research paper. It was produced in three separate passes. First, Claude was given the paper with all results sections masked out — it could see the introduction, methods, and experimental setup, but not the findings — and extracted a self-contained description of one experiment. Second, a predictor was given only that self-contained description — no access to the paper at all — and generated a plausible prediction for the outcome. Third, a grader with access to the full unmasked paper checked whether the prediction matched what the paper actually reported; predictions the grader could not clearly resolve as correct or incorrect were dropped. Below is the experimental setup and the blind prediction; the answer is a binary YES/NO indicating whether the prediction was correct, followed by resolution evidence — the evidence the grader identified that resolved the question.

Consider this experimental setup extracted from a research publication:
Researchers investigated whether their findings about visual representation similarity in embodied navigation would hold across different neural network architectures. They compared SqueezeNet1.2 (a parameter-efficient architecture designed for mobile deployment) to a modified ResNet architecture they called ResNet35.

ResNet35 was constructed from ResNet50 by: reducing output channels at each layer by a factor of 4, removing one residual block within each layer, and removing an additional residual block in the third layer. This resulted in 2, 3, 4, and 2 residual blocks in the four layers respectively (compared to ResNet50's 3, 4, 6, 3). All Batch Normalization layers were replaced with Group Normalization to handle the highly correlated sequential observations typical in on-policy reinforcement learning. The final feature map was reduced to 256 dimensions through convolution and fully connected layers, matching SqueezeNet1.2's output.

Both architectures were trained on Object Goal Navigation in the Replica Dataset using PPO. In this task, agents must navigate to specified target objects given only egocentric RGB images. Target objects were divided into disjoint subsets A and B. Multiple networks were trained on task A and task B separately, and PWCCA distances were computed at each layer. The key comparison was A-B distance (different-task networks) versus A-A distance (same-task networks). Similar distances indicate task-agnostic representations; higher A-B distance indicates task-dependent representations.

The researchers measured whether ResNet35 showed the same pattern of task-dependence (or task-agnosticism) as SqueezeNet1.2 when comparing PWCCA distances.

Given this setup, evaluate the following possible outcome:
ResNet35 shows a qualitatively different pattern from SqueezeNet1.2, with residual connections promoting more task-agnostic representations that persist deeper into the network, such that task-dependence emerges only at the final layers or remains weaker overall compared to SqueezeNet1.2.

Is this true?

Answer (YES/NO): NO